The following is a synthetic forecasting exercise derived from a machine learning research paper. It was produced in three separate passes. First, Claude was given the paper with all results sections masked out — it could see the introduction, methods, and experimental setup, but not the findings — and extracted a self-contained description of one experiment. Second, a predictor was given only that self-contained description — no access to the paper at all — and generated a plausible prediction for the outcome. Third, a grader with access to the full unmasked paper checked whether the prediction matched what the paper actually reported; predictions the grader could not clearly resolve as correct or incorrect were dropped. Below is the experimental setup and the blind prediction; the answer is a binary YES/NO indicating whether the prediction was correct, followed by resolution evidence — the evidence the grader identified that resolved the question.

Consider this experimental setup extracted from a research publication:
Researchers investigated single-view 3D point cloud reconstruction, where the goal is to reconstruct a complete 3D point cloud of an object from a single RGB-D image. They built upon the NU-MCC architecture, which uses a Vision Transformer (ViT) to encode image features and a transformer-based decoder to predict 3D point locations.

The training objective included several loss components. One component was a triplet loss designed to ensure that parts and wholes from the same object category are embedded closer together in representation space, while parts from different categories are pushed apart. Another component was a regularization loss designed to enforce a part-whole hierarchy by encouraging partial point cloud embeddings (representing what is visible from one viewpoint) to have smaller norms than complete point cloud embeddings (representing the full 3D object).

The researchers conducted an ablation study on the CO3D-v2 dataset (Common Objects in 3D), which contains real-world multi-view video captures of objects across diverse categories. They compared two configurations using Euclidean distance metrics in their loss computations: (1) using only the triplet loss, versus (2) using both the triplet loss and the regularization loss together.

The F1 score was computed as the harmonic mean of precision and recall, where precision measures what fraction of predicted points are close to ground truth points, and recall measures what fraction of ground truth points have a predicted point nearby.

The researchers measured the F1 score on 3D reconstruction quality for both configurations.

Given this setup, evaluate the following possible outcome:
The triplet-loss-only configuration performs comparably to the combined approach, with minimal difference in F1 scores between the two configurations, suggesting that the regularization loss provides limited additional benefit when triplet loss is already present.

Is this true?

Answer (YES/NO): NO